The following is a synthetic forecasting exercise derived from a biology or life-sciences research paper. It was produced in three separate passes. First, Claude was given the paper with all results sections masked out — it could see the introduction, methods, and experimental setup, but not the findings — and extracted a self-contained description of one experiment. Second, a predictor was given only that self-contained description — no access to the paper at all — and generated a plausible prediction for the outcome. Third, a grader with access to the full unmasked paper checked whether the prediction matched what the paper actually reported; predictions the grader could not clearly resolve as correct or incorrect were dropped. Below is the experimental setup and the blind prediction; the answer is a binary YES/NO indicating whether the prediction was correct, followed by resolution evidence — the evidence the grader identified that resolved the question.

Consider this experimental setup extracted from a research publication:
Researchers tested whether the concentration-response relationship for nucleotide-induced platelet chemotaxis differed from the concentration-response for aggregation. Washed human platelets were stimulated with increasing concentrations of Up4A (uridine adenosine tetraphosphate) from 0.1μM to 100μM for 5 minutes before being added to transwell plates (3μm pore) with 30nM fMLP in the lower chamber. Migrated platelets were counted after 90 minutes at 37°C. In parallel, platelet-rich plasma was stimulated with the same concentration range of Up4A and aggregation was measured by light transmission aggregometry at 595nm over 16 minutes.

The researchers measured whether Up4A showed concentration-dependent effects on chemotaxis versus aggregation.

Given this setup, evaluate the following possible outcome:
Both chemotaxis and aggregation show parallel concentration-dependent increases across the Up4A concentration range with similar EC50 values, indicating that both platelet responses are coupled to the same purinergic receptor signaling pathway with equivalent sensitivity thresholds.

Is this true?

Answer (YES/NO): NO